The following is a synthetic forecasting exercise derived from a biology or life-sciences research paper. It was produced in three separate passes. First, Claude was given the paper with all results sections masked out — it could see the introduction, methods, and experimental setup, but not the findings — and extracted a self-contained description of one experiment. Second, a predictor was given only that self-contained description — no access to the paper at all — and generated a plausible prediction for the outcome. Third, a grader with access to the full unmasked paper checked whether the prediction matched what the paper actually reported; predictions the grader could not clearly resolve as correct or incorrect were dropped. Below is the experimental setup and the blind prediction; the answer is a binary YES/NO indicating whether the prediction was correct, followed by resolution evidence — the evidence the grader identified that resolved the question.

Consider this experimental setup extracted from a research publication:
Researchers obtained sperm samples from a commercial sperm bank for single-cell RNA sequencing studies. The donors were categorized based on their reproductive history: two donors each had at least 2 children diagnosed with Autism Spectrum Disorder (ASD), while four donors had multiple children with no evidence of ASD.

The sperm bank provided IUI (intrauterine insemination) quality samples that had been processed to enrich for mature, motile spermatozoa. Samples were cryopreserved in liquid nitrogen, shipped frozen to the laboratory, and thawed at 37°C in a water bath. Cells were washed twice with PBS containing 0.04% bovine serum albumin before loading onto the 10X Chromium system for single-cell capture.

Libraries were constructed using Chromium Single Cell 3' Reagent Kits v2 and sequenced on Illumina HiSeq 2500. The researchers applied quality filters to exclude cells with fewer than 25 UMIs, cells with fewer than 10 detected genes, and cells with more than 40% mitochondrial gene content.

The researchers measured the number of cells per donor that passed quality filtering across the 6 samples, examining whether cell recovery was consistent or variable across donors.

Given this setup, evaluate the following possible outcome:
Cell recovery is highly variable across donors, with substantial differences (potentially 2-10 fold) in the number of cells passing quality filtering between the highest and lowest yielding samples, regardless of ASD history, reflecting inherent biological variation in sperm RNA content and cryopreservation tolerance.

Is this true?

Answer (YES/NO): YES